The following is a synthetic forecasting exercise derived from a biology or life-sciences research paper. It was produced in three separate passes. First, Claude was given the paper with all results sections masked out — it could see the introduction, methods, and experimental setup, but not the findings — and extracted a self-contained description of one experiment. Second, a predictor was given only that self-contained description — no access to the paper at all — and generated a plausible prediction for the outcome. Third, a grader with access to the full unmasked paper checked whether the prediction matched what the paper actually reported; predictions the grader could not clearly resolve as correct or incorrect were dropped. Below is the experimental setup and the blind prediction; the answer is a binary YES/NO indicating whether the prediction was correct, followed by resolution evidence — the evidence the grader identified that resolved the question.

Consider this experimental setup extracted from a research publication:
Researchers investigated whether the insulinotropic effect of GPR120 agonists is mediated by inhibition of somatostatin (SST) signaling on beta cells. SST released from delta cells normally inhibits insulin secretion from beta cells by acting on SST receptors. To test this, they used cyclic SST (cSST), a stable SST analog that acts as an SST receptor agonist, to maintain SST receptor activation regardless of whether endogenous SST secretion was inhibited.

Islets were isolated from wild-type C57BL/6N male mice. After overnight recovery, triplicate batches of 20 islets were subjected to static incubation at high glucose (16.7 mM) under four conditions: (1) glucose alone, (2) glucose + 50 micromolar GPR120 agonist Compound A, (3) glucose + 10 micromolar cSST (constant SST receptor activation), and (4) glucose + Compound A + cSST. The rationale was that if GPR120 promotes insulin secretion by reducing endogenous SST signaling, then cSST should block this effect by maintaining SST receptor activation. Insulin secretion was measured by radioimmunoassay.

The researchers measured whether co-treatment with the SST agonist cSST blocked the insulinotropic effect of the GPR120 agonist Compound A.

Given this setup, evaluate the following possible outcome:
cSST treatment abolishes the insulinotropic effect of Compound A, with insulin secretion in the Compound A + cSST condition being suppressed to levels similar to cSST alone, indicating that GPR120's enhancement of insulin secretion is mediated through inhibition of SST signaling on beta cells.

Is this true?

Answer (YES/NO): NO